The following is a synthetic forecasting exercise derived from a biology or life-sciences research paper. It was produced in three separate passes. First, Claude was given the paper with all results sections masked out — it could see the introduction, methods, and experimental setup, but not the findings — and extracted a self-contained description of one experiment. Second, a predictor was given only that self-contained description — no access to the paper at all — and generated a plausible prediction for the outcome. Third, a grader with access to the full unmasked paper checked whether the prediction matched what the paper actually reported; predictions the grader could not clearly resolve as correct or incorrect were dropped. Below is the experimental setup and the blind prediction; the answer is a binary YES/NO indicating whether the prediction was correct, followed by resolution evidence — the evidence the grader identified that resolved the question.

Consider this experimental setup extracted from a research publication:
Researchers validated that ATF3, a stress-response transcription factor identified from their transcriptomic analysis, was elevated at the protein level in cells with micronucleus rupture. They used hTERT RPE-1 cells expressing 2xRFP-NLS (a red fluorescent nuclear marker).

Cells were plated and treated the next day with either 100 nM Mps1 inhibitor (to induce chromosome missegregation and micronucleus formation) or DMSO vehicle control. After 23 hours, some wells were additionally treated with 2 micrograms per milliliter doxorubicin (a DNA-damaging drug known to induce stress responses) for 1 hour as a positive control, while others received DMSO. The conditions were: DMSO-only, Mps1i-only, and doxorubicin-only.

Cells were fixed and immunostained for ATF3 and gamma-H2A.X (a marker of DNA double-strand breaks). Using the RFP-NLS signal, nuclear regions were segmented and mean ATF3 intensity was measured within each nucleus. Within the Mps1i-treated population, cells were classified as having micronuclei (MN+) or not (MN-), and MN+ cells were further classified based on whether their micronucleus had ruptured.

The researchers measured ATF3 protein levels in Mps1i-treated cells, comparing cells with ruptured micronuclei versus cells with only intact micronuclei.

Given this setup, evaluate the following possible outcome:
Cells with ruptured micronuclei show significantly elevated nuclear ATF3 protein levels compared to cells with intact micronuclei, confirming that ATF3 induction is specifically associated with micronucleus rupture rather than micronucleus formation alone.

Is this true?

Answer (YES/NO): YES